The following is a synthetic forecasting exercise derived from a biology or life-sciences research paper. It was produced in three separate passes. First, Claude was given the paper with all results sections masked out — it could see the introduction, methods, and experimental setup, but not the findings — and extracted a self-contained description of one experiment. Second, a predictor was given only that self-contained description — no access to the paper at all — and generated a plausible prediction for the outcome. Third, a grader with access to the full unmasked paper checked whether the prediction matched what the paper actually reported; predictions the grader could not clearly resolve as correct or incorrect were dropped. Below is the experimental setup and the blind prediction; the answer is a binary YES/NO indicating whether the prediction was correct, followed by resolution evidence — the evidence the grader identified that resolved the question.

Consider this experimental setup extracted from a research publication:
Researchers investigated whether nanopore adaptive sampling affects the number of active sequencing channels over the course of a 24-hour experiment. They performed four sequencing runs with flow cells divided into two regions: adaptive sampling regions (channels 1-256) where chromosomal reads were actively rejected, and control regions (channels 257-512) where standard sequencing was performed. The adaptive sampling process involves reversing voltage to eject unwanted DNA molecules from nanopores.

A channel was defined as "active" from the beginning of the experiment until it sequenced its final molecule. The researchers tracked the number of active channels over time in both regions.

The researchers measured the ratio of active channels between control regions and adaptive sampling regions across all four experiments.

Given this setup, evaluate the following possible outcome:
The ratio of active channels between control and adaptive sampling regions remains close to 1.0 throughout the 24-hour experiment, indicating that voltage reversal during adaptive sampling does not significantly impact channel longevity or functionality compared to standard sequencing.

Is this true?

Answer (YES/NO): NO